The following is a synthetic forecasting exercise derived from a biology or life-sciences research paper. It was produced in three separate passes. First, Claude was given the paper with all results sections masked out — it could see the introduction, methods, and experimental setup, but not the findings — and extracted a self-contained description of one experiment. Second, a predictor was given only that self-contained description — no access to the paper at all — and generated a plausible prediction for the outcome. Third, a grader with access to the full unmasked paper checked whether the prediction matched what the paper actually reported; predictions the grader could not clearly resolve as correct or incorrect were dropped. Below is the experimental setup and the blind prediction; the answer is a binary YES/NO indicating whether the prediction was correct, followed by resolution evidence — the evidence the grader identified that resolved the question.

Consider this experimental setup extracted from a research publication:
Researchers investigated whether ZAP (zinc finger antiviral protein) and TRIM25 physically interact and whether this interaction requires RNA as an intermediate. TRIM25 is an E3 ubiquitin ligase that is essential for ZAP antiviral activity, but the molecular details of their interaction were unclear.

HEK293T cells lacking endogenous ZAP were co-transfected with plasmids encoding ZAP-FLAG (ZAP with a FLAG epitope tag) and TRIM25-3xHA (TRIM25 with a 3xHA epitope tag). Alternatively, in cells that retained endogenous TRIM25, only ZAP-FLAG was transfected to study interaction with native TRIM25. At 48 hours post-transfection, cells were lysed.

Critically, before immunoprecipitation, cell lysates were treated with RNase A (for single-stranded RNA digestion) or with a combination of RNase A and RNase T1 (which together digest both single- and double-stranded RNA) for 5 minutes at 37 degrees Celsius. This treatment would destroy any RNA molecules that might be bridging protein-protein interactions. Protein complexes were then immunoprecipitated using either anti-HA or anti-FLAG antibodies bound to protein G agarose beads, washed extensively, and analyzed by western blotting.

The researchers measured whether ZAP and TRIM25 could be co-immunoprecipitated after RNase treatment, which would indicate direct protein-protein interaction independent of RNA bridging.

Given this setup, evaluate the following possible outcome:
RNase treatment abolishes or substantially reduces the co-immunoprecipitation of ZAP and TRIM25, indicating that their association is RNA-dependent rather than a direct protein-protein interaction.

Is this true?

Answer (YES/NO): NO